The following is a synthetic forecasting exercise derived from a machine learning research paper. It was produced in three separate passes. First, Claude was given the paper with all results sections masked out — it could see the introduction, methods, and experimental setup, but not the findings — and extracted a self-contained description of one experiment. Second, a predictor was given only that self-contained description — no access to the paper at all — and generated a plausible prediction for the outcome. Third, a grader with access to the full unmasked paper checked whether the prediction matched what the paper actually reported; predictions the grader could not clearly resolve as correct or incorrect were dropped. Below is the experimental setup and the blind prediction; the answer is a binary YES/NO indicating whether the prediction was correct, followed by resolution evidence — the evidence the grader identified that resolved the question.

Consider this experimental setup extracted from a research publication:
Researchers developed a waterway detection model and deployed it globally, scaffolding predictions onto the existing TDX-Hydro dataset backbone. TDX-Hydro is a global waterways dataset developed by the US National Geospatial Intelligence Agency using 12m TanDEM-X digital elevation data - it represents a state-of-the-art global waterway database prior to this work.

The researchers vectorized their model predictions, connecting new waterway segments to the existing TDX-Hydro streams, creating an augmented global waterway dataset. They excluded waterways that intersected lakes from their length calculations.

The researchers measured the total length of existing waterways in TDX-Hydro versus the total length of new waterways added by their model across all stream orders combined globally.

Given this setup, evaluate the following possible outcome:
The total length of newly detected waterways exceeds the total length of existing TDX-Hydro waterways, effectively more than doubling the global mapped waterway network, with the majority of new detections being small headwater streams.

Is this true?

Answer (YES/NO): YES